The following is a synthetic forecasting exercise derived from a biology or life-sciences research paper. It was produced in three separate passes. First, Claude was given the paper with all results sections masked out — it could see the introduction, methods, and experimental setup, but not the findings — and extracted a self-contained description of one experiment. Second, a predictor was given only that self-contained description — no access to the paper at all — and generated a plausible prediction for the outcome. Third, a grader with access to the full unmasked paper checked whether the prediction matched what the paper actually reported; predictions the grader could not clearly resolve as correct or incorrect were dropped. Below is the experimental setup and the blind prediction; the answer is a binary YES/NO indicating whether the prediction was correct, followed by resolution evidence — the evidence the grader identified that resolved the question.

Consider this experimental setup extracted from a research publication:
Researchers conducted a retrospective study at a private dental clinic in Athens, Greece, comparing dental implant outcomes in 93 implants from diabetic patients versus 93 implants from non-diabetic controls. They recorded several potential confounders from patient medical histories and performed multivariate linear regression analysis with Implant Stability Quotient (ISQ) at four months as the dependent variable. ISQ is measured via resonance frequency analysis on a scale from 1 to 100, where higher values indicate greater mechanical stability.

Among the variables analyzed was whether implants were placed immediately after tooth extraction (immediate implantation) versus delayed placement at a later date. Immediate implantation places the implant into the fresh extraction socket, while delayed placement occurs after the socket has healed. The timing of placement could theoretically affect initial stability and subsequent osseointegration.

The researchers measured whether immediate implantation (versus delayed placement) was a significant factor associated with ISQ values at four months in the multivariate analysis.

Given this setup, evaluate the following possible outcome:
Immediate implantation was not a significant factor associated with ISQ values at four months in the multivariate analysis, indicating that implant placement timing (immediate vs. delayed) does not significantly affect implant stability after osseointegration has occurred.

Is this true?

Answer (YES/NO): YES